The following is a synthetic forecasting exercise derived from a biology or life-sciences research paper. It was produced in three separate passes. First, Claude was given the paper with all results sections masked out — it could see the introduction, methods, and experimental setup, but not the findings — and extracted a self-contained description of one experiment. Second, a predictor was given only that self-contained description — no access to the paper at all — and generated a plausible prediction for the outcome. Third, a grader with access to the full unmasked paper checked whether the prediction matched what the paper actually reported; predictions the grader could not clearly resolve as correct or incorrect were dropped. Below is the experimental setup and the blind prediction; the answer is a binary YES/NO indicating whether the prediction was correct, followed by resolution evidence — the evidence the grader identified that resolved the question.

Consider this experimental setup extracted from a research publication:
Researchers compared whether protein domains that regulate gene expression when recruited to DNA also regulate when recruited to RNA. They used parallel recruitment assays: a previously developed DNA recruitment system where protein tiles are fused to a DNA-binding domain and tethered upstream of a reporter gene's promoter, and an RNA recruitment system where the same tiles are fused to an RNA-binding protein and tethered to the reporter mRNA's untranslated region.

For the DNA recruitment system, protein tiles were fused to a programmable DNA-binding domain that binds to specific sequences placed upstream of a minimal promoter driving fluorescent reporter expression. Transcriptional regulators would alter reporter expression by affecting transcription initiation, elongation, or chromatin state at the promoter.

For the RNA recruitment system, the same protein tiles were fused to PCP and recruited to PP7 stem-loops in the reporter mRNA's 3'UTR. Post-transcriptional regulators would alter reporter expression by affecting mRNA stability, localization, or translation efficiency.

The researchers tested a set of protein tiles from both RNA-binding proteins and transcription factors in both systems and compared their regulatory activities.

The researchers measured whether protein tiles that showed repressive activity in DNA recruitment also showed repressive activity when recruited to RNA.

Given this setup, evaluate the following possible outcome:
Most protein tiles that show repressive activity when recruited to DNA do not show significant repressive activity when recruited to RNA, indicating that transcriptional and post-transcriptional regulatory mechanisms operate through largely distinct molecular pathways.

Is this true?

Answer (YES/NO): YES